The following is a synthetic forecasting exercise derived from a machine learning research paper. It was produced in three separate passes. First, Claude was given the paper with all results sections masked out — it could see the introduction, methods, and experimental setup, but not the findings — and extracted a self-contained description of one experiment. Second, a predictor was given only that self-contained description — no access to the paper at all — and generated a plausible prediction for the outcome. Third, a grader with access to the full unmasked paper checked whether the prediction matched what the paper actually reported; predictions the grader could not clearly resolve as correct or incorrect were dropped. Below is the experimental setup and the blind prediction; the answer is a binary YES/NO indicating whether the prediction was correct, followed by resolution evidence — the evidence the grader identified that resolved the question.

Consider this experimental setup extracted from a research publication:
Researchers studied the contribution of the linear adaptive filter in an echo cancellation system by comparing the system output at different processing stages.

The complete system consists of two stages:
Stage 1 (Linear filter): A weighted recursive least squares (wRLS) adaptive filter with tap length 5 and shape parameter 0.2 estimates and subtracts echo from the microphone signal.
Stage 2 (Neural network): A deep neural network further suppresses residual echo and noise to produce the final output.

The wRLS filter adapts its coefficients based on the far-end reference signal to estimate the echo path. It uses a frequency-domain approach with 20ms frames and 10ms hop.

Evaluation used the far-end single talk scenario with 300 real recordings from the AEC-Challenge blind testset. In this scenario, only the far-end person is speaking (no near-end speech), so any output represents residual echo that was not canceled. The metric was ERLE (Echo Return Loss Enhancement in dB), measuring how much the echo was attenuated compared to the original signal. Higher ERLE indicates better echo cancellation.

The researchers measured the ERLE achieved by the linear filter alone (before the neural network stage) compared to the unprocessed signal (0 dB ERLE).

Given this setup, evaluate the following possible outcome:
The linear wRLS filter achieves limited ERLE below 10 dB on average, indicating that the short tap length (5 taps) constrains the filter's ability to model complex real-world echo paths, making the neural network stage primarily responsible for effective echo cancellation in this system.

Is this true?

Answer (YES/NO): YES